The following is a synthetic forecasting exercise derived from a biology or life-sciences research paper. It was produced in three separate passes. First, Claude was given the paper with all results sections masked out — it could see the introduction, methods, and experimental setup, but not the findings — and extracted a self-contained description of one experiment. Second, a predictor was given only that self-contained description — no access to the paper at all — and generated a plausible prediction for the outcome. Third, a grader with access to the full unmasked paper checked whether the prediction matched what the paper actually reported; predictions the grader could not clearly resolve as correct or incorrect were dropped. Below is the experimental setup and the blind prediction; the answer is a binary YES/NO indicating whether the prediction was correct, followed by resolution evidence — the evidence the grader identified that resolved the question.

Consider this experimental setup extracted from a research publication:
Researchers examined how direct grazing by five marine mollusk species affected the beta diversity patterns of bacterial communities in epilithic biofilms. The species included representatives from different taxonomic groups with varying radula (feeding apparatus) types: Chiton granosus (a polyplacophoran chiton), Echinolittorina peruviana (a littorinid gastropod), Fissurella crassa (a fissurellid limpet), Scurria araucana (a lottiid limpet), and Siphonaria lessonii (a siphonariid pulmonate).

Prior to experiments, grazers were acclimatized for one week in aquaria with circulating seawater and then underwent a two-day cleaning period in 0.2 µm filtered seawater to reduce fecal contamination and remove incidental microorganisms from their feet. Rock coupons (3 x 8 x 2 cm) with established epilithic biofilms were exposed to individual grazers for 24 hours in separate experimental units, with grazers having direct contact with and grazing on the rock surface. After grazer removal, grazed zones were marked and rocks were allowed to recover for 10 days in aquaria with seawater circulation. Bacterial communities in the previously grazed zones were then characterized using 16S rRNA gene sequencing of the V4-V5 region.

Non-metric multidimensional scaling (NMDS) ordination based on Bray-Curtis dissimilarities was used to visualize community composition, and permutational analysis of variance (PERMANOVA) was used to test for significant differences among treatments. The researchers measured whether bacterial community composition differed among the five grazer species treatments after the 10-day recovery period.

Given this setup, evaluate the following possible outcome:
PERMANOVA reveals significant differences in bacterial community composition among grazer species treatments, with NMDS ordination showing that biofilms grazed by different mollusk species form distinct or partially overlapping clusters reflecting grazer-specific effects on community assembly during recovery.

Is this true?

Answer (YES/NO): NO